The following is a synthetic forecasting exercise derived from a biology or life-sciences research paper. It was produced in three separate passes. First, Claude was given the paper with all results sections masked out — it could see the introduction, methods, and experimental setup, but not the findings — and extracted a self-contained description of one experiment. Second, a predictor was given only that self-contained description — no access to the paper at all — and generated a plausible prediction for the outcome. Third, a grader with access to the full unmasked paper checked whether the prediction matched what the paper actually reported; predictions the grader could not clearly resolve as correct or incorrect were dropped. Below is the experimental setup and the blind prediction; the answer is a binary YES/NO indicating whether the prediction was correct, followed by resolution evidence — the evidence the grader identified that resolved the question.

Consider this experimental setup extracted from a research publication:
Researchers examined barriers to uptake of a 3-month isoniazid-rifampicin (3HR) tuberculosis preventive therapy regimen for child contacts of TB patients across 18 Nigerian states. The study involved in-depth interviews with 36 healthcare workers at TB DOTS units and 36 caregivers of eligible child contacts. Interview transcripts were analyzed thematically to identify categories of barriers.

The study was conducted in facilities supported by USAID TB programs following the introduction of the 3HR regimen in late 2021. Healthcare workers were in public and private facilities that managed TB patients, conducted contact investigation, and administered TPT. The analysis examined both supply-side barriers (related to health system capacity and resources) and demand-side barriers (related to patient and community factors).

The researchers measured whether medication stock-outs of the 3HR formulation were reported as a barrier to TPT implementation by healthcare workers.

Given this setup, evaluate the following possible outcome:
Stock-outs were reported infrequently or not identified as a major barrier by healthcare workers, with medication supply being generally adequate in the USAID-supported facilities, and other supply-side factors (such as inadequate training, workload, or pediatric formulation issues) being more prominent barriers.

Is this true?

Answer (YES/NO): NO